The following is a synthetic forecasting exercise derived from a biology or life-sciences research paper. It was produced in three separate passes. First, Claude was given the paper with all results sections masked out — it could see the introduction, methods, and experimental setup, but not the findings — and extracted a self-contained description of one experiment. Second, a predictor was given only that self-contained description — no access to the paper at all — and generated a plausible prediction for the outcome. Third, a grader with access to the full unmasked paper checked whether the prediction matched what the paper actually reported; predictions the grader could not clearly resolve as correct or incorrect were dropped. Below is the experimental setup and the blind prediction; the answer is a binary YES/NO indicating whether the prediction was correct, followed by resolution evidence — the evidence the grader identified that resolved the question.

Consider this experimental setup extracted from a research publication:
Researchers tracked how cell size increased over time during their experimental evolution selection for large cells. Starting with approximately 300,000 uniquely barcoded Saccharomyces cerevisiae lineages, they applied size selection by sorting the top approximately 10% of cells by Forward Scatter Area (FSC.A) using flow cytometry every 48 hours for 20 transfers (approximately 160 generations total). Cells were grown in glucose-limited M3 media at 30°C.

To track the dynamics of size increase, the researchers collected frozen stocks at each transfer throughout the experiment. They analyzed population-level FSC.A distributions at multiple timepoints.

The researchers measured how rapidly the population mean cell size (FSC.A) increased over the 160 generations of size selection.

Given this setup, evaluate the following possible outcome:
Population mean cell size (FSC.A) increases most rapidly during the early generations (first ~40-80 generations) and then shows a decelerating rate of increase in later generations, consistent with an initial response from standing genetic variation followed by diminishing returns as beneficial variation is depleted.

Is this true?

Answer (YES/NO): NO